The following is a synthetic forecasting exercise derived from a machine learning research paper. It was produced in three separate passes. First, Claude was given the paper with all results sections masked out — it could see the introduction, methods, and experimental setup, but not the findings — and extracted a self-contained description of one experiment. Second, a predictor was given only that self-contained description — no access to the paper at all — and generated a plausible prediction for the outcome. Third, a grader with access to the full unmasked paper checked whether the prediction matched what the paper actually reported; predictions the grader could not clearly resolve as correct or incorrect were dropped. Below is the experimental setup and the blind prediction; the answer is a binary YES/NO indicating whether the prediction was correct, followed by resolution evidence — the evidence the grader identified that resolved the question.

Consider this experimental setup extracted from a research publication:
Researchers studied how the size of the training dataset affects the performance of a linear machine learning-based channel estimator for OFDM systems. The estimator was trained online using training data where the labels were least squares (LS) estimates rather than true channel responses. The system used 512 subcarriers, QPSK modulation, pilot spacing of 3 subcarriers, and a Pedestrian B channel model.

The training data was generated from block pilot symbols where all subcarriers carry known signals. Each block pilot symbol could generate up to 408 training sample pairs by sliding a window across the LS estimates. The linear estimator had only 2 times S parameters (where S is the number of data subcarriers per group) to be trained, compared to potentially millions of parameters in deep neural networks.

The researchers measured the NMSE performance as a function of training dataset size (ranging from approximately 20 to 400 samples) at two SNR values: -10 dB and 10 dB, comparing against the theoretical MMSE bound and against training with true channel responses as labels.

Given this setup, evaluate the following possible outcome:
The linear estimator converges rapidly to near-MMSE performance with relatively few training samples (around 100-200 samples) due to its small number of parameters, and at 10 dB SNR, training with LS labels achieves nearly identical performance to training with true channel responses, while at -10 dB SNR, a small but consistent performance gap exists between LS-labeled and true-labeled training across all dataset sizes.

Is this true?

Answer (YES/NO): NO